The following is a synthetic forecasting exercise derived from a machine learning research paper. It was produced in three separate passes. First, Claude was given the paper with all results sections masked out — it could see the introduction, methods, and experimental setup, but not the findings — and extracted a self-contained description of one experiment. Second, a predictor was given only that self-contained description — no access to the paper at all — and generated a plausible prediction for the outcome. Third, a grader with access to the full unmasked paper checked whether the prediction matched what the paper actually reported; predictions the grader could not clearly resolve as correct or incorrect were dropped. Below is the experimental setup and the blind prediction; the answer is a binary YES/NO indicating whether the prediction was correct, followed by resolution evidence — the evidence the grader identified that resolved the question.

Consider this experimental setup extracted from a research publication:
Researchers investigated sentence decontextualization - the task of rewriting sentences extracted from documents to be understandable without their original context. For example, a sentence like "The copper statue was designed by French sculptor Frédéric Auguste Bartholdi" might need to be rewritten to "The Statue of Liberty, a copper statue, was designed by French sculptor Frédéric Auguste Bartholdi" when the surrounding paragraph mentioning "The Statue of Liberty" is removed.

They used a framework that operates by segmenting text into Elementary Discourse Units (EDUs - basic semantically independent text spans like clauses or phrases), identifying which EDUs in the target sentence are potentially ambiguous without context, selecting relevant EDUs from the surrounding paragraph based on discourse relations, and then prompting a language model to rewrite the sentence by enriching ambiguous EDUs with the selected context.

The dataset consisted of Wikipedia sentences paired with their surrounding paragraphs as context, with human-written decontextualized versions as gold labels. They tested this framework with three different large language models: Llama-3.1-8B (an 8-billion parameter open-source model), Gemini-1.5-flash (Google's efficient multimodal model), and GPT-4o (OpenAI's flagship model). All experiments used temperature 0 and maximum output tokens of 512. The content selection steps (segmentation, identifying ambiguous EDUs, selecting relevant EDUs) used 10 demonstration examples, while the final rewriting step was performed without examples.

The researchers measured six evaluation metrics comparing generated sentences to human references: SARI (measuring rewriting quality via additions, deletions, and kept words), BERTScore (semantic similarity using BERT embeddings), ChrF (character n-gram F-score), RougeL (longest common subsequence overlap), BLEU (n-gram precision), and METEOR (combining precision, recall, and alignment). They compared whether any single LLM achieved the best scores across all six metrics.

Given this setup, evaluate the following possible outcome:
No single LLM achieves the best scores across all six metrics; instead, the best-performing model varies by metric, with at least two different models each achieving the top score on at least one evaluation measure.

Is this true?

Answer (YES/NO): YES